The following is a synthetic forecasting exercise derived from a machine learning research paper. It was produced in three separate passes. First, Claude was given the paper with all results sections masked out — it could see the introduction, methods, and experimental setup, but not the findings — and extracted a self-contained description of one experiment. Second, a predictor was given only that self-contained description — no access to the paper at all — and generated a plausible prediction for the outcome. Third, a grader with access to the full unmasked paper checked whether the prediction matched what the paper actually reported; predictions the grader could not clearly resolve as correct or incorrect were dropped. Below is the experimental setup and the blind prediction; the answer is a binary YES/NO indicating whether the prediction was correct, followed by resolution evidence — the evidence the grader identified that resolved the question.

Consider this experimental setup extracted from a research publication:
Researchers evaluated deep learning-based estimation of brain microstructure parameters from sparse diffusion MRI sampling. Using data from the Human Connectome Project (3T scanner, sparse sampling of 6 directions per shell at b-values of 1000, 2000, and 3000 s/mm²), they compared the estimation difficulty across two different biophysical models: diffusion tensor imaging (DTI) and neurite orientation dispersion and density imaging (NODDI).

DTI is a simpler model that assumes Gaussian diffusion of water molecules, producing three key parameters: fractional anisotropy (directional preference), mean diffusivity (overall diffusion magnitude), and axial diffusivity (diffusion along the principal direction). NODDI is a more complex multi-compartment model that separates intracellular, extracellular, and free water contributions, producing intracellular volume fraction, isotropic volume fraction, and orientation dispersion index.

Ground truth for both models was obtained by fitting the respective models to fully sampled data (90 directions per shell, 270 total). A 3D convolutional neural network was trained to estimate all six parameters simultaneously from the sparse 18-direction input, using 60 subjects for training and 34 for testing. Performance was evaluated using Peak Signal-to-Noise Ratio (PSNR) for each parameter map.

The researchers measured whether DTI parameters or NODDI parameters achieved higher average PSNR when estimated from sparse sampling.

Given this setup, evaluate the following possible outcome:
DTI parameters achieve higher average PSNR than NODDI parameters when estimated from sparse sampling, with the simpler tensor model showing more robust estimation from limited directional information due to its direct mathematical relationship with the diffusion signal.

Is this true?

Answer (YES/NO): YES